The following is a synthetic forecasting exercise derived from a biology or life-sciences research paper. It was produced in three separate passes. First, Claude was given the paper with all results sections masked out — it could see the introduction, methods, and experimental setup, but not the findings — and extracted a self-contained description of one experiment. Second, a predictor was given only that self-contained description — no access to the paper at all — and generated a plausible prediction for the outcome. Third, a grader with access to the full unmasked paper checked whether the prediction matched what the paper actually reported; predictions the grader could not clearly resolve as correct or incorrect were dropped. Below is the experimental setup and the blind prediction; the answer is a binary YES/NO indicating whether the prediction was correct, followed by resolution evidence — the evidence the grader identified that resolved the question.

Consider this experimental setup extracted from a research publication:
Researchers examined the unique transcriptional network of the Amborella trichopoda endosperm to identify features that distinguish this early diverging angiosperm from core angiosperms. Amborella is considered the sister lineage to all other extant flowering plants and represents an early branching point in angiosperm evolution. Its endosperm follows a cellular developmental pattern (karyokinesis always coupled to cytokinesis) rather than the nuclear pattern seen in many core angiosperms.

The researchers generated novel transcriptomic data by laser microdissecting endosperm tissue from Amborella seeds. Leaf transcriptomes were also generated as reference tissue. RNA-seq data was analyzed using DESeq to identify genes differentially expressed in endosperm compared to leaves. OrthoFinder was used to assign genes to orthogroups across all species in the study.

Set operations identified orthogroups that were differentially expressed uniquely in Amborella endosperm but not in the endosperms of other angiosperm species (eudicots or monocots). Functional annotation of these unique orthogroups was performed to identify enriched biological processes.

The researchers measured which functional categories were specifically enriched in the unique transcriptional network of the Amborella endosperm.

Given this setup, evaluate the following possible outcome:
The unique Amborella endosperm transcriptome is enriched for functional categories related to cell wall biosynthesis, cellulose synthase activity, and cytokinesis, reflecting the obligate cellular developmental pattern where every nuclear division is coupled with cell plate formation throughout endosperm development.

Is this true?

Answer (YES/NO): NO